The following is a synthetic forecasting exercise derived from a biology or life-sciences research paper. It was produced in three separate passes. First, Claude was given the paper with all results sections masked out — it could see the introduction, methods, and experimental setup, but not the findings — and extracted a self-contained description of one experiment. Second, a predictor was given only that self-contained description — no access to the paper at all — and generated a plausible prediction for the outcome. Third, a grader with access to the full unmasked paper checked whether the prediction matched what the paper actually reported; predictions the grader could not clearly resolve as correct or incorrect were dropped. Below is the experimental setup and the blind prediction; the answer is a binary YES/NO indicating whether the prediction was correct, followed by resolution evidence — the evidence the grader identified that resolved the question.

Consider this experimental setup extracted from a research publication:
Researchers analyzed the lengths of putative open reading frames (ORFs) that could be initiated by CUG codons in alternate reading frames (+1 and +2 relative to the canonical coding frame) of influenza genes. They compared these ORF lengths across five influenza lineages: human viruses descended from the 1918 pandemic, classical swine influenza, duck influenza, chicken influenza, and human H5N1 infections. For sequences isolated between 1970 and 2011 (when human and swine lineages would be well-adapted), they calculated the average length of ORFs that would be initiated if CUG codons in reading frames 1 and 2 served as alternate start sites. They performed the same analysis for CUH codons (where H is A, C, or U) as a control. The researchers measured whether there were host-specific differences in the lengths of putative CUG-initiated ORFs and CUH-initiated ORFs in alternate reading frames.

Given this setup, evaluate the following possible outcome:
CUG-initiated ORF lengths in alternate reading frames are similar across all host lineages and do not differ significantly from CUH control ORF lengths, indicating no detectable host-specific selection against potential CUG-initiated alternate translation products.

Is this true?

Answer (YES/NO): NO